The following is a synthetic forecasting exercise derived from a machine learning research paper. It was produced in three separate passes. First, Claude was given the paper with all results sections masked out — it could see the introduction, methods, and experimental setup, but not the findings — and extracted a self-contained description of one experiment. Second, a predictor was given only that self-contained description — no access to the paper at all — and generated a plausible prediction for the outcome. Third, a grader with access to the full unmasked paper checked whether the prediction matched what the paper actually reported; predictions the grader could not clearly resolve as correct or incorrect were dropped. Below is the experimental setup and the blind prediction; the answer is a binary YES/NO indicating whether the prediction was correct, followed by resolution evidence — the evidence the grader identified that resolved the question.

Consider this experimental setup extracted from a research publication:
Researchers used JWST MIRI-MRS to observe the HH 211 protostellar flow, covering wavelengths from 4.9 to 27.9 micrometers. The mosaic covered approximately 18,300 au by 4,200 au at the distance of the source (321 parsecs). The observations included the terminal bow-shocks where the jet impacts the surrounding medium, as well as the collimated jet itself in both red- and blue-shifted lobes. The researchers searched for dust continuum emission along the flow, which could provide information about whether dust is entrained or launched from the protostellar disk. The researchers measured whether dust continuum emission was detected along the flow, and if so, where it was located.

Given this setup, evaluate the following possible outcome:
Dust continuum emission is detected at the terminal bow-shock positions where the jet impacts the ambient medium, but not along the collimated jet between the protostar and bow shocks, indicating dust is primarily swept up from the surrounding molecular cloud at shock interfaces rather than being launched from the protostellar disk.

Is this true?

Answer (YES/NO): NO